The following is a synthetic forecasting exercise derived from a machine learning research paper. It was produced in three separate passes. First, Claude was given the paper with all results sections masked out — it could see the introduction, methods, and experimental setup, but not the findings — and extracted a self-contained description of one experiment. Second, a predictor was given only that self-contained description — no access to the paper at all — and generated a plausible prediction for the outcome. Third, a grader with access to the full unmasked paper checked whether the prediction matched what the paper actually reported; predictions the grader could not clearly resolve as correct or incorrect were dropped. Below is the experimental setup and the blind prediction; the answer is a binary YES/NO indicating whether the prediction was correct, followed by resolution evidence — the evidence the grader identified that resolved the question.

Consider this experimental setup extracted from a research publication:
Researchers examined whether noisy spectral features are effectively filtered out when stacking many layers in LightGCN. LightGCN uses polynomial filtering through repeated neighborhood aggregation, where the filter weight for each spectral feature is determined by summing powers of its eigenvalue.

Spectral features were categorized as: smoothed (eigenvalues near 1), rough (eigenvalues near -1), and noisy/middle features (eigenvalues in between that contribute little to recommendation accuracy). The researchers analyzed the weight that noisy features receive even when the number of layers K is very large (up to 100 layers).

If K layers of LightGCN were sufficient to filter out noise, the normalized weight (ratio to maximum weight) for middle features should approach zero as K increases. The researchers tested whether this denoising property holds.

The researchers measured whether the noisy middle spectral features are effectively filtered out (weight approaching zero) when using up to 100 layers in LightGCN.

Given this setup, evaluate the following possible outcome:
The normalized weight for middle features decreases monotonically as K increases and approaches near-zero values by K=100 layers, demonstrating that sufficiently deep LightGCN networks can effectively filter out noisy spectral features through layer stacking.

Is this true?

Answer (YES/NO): NO